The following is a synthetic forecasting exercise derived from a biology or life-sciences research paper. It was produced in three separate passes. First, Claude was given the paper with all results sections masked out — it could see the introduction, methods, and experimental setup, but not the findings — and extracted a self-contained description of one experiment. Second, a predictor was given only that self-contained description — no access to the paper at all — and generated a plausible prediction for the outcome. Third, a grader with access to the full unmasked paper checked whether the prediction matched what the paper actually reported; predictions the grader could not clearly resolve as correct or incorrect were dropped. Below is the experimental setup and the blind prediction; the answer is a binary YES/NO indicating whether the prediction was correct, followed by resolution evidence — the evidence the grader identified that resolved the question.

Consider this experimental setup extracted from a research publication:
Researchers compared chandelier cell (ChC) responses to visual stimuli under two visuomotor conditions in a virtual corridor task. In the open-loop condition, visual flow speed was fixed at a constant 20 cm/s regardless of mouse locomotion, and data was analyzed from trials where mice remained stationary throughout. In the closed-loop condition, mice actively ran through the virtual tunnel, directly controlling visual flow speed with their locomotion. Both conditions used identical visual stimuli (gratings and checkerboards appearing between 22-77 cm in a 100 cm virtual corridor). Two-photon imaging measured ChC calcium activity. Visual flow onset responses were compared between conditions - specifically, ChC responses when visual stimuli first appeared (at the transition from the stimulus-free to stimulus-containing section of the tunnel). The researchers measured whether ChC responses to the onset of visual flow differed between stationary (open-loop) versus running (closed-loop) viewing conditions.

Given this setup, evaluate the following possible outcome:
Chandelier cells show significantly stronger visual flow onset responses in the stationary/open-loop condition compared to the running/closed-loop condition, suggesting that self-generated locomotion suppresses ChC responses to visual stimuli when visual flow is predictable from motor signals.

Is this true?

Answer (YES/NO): NO